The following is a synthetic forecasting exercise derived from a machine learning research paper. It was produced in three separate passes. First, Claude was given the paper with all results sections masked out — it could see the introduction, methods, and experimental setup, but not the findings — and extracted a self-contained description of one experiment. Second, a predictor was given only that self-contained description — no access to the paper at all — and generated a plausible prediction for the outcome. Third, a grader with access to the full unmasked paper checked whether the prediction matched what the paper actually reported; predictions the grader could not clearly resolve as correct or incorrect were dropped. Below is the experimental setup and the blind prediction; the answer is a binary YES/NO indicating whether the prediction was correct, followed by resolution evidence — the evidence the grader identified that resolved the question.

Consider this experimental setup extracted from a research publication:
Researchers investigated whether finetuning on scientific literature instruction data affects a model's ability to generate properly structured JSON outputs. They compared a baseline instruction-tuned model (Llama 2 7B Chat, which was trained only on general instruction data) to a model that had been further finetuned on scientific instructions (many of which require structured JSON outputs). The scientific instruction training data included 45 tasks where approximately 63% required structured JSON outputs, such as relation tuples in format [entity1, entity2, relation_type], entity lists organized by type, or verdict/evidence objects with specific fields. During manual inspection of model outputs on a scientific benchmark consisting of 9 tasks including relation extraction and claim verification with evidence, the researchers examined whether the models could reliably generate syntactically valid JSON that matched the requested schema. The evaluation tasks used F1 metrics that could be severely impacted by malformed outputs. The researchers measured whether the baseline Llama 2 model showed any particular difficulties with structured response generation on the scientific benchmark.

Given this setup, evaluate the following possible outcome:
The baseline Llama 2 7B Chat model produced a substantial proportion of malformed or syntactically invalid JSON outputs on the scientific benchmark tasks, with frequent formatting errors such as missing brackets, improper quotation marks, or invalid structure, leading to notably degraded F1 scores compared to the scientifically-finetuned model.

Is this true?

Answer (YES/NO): YES